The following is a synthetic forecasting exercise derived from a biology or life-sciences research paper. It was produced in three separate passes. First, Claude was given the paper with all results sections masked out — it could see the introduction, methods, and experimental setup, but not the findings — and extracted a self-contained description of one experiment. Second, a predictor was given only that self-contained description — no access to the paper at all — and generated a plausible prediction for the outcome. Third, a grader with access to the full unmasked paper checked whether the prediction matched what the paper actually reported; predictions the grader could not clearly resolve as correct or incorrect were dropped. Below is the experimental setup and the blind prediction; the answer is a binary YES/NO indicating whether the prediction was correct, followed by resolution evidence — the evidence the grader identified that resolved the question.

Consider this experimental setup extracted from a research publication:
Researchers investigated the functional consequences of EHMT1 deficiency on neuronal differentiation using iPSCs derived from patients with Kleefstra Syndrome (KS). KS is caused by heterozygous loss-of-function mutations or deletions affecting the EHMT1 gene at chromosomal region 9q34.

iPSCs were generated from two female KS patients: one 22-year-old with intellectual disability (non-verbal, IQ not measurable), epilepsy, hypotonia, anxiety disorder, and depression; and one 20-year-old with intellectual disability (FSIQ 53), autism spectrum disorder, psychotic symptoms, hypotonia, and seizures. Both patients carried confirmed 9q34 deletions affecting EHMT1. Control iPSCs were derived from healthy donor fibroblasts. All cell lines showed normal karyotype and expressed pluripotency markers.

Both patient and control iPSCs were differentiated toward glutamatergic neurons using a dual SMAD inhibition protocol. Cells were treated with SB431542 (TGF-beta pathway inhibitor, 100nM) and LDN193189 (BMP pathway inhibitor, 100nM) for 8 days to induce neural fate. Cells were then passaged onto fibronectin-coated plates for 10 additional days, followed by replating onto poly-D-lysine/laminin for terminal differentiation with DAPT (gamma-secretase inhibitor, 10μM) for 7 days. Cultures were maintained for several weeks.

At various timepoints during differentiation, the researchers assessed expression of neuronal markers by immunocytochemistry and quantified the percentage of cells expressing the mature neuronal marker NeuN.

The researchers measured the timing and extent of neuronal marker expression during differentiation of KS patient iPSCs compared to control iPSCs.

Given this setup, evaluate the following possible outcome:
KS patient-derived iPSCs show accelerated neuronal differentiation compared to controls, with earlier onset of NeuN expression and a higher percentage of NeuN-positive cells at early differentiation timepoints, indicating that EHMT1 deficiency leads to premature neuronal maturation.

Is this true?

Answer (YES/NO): NO